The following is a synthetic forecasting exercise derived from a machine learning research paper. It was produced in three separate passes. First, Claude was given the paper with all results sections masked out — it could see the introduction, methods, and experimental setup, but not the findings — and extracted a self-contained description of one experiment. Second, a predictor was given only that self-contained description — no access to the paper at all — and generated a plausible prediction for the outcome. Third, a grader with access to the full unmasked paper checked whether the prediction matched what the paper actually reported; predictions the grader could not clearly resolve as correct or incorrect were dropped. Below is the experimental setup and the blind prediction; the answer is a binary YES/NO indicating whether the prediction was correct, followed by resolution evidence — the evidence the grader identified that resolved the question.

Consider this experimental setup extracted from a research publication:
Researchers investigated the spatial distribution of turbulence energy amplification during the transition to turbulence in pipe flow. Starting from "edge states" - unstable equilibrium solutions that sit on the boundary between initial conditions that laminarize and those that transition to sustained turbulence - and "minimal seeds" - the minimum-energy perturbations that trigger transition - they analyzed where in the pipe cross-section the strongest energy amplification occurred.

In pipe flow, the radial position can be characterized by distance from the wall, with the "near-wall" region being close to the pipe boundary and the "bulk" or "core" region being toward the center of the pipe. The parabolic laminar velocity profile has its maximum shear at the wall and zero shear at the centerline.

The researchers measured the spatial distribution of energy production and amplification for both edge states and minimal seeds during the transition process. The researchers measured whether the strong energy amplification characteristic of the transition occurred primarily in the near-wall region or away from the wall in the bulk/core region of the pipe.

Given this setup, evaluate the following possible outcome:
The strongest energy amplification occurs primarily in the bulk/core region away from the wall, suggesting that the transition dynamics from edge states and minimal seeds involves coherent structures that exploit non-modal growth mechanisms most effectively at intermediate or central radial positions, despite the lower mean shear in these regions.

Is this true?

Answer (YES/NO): YES